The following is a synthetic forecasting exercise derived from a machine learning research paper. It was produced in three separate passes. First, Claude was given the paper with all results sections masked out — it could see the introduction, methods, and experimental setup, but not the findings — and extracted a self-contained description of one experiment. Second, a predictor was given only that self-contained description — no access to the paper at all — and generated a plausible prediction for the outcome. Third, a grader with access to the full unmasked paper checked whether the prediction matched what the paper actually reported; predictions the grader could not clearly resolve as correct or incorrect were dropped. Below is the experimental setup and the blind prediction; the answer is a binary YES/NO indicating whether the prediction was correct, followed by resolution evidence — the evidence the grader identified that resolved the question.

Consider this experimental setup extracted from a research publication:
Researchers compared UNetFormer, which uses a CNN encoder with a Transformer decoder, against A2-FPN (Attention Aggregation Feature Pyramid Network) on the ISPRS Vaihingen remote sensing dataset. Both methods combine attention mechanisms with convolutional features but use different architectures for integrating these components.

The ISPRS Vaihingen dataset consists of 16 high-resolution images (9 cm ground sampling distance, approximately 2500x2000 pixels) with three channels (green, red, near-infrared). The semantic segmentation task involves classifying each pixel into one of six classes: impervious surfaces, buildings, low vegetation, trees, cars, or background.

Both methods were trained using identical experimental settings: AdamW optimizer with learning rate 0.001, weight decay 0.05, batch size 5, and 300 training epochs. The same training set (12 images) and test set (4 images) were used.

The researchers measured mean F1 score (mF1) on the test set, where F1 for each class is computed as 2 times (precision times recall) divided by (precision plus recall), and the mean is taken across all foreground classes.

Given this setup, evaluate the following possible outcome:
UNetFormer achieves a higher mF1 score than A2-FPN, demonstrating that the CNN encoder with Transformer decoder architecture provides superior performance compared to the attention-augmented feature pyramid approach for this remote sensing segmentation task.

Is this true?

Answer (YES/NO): NO